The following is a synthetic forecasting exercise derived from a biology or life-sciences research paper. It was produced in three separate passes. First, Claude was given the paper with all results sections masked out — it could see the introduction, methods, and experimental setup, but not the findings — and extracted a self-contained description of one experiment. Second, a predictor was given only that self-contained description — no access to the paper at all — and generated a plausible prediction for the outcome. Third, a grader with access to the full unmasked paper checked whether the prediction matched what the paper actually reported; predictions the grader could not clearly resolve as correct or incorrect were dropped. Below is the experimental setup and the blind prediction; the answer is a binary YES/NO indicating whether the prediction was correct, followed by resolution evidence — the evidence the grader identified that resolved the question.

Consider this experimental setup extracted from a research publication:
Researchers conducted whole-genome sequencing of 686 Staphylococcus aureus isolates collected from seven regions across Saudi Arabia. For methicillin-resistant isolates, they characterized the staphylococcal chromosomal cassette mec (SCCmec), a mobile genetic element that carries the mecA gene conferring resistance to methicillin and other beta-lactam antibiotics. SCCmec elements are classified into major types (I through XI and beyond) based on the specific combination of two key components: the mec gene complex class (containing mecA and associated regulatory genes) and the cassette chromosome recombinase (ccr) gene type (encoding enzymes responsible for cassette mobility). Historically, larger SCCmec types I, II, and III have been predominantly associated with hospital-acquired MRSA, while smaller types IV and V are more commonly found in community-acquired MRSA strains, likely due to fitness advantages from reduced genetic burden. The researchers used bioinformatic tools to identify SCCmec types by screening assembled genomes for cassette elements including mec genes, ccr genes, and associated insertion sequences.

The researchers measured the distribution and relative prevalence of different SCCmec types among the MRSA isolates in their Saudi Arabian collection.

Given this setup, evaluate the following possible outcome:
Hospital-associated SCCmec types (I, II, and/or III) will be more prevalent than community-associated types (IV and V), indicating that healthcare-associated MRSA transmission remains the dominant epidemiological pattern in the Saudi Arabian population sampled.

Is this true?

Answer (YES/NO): NO